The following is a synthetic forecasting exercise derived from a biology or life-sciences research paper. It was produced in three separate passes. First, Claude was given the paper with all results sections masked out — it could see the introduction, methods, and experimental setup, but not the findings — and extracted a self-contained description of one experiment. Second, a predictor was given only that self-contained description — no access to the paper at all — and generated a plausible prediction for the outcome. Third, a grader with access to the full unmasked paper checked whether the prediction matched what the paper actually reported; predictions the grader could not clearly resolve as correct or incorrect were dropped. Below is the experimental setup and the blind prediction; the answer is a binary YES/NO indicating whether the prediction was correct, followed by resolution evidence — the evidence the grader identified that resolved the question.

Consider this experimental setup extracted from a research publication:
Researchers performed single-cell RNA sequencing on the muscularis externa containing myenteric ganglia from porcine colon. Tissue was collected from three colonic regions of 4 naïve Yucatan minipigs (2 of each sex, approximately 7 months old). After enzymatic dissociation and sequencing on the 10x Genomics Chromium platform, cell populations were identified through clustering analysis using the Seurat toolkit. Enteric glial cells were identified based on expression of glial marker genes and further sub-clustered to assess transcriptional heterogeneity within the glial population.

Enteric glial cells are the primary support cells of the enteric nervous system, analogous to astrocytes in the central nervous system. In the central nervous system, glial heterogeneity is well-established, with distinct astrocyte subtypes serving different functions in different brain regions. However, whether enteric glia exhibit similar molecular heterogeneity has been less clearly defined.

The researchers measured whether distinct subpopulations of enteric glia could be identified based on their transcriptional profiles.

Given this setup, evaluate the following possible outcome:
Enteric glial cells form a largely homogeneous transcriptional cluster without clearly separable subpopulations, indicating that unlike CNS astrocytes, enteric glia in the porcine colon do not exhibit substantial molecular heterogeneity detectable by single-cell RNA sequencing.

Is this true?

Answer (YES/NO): NO